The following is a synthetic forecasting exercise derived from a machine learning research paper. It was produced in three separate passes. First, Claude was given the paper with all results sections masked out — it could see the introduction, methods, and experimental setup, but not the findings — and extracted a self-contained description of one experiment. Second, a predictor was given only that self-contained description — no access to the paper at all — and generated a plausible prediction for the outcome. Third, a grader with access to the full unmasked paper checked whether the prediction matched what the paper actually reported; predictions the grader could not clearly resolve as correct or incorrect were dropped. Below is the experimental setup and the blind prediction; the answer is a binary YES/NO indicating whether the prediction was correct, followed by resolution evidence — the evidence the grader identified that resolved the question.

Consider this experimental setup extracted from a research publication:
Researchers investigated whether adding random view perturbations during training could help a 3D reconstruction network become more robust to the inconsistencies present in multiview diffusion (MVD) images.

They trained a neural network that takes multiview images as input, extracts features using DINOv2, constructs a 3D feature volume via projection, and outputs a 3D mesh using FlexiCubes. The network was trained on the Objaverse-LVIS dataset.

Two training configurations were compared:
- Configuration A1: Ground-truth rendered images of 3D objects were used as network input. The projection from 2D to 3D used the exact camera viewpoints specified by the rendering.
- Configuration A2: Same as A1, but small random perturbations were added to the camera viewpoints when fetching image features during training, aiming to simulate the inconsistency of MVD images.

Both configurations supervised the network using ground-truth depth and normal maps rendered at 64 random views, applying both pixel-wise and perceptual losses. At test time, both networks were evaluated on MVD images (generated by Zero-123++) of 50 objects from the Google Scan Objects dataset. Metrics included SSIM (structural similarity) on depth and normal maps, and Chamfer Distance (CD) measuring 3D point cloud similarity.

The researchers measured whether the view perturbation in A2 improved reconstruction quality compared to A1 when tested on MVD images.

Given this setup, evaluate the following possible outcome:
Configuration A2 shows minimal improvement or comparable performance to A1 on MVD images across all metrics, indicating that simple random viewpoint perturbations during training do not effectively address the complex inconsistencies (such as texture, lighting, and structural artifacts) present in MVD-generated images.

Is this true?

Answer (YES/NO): NO